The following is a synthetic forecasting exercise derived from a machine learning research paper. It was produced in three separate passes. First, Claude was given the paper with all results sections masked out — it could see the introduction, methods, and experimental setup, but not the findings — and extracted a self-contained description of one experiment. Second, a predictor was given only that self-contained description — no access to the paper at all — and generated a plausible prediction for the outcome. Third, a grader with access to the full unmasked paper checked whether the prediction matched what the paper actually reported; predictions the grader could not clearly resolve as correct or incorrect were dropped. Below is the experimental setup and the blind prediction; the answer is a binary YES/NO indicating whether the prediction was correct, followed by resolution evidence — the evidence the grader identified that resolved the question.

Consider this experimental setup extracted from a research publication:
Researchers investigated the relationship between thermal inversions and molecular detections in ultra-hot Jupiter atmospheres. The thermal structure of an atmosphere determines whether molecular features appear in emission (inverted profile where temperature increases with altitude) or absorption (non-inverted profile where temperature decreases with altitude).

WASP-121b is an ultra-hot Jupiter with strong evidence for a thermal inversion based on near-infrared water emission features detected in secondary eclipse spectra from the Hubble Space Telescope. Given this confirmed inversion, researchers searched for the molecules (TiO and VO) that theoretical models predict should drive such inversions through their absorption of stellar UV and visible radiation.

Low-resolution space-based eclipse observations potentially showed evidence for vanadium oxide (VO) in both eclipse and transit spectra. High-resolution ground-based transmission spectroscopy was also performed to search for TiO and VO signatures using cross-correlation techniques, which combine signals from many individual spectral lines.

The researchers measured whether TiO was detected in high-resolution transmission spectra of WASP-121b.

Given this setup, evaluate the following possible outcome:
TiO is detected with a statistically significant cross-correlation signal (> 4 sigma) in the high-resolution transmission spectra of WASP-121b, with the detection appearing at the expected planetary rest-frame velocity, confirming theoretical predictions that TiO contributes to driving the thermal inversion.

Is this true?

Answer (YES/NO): NO